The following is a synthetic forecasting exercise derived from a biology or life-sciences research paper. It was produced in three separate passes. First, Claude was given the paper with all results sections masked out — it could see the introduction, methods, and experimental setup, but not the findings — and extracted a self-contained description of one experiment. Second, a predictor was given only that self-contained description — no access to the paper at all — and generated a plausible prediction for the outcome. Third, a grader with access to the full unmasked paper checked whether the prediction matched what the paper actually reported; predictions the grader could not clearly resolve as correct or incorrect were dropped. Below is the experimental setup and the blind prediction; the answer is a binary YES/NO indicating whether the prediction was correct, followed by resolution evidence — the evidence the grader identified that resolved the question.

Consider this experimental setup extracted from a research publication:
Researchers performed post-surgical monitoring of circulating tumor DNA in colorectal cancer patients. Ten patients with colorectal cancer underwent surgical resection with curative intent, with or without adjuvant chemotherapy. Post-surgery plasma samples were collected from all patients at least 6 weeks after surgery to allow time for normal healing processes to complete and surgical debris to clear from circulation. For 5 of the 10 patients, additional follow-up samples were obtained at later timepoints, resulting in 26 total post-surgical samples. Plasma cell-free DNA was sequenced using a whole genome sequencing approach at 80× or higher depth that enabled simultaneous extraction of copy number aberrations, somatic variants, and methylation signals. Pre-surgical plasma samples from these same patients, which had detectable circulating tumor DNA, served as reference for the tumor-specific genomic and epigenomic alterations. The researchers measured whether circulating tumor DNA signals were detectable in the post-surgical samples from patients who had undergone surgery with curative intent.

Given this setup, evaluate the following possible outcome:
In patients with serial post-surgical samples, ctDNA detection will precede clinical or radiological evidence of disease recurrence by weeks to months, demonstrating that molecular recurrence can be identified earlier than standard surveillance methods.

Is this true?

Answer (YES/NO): NO